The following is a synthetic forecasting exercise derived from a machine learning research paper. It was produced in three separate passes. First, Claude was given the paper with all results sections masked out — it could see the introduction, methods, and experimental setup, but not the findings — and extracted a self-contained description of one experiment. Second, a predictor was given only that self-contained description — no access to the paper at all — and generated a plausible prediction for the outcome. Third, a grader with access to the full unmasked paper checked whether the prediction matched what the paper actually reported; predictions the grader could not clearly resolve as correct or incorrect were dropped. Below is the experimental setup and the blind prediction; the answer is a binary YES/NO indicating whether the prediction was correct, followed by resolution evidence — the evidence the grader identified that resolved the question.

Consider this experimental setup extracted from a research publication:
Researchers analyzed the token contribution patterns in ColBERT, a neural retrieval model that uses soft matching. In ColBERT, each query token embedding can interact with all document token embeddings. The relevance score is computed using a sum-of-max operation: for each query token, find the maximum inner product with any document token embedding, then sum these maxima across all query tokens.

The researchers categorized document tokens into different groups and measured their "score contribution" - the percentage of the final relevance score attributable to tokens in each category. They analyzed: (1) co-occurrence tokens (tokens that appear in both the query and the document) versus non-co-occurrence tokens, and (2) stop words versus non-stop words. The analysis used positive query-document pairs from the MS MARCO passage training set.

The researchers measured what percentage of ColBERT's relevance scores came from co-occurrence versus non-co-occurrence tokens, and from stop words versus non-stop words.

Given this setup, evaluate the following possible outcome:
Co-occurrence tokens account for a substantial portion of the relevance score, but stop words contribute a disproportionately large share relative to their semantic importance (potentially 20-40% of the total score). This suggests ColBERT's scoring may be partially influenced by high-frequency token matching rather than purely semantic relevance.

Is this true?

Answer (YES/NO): NO